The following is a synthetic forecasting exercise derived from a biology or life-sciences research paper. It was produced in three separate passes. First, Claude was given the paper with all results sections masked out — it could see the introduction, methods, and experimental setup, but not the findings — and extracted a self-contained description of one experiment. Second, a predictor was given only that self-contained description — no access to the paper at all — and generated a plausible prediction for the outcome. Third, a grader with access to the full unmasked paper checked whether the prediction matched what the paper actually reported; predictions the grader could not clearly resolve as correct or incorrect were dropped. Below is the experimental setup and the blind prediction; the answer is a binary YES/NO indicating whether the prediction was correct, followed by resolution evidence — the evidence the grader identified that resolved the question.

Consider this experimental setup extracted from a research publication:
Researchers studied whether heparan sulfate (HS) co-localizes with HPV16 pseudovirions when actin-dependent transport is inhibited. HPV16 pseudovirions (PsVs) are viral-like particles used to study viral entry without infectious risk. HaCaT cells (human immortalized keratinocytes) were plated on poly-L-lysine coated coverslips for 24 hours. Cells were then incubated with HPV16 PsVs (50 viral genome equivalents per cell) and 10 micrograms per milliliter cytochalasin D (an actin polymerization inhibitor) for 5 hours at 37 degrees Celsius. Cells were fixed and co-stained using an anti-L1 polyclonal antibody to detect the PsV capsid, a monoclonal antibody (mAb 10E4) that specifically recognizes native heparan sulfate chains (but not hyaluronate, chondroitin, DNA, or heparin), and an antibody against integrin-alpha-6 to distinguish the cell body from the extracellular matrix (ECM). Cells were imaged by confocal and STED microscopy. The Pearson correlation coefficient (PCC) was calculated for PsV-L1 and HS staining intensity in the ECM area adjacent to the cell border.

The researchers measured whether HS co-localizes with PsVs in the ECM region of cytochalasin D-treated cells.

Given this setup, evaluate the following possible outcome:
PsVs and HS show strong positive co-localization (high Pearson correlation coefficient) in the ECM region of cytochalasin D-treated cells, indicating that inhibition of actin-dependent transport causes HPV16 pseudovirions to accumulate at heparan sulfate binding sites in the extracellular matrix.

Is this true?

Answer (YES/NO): YES